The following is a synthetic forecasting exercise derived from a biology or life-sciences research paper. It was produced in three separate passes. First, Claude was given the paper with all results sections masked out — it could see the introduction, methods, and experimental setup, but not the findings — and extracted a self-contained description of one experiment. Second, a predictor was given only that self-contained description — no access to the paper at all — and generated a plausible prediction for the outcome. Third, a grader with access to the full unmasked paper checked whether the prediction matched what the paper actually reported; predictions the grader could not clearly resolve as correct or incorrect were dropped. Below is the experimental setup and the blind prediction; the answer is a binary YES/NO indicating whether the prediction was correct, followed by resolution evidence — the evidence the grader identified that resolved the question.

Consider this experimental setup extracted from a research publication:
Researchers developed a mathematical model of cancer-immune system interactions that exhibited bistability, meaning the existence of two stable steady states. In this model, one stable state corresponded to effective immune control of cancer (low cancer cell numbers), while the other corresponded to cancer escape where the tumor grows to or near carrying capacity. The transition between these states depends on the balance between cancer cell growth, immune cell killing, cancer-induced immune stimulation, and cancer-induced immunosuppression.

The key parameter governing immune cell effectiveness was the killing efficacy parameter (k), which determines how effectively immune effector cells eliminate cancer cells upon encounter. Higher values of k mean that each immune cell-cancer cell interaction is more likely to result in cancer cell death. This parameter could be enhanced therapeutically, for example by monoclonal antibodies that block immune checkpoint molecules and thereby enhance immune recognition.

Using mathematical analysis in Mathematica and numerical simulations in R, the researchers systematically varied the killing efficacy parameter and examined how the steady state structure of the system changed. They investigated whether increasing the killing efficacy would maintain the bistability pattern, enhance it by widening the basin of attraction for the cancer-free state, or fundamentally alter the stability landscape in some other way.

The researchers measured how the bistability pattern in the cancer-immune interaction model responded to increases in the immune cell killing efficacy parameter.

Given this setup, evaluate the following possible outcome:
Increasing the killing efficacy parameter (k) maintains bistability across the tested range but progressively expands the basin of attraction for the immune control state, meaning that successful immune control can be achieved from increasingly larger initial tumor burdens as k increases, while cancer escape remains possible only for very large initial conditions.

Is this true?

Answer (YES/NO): NO